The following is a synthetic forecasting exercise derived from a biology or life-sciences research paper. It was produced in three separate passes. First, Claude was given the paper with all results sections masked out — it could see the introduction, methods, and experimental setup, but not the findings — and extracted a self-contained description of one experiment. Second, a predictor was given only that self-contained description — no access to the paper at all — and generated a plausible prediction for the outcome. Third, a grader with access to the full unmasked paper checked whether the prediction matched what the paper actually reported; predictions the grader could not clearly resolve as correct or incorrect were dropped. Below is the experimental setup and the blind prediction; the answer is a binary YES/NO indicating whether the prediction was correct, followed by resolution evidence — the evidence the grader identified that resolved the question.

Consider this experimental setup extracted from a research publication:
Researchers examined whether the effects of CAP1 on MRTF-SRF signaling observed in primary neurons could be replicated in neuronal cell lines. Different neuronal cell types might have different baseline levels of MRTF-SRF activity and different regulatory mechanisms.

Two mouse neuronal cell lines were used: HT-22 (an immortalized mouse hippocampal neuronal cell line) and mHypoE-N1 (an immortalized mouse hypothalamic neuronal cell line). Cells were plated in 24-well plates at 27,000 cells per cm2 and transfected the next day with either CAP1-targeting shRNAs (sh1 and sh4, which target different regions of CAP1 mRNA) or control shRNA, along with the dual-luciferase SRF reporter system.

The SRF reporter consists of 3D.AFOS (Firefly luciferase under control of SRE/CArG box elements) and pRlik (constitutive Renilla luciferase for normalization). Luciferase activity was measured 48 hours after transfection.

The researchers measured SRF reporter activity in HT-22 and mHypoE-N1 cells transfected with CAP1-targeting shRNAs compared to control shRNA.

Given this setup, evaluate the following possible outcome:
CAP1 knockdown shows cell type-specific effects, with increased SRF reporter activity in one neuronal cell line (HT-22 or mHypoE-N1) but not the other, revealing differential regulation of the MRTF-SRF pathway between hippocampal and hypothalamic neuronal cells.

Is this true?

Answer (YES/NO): NO